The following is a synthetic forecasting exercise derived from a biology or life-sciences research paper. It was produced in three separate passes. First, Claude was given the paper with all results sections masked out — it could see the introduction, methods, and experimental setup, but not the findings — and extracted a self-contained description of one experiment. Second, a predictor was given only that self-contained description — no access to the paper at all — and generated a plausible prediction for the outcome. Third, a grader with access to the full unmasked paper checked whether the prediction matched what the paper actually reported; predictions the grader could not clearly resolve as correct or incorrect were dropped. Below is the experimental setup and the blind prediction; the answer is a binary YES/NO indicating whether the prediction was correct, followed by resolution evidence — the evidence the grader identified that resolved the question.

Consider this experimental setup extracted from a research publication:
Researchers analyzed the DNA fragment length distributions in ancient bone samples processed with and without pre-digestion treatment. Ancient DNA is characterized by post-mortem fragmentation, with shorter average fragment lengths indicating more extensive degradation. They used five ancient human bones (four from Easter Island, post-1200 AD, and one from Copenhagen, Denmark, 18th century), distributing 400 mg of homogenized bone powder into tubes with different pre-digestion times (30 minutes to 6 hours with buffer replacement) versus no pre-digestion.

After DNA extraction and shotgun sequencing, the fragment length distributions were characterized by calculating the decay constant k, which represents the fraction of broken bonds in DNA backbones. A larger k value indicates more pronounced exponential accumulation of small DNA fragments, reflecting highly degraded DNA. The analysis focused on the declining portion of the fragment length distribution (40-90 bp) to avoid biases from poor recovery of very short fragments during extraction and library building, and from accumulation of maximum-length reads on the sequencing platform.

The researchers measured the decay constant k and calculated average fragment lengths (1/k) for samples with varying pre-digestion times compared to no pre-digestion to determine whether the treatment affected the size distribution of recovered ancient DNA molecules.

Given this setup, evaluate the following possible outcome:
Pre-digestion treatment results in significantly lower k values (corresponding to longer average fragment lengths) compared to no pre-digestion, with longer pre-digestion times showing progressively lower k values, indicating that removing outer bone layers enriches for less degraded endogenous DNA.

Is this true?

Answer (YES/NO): NO